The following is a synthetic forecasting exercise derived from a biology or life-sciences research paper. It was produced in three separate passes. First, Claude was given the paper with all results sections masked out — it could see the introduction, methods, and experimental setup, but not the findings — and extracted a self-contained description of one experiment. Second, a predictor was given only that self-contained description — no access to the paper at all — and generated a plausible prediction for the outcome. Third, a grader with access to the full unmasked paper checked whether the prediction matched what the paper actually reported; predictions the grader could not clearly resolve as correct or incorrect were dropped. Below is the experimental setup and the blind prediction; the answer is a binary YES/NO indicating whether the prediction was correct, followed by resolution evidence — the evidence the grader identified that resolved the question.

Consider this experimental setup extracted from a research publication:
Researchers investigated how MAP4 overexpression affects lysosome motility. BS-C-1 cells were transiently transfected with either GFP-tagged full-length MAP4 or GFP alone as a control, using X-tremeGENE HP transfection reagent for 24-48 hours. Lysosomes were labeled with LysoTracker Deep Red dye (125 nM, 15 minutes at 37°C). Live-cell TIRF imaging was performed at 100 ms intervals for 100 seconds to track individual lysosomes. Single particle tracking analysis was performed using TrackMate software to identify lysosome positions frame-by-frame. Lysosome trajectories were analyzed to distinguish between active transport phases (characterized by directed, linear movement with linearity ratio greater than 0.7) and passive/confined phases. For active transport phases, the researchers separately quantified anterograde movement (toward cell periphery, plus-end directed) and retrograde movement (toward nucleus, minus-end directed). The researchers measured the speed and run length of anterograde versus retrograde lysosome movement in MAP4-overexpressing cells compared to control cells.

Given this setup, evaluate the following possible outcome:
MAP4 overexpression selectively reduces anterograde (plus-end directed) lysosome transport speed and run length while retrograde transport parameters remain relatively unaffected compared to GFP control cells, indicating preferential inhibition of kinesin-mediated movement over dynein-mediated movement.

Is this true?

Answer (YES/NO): NO